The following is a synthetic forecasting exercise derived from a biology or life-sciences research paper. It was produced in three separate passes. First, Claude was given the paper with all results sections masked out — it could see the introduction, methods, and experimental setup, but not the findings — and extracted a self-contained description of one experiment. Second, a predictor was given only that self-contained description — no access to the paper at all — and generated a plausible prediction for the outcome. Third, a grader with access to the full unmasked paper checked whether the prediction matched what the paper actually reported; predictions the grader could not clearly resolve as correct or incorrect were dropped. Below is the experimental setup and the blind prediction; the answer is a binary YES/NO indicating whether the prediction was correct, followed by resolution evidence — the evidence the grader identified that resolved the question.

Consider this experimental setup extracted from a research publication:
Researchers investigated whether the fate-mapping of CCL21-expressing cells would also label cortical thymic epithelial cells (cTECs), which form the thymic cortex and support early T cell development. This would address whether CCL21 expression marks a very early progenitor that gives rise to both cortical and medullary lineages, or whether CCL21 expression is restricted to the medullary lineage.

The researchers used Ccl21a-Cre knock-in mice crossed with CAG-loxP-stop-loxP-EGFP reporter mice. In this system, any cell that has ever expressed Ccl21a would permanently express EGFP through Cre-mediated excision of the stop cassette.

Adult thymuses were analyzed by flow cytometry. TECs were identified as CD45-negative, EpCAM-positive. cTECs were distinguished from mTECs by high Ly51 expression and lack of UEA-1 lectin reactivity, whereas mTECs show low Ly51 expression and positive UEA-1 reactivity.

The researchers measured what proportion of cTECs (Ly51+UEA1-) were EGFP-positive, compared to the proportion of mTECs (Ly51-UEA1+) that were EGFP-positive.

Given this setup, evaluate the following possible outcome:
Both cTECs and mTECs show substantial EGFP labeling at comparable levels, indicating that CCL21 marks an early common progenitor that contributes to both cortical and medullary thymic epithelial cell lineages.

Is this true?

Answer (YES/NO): NO